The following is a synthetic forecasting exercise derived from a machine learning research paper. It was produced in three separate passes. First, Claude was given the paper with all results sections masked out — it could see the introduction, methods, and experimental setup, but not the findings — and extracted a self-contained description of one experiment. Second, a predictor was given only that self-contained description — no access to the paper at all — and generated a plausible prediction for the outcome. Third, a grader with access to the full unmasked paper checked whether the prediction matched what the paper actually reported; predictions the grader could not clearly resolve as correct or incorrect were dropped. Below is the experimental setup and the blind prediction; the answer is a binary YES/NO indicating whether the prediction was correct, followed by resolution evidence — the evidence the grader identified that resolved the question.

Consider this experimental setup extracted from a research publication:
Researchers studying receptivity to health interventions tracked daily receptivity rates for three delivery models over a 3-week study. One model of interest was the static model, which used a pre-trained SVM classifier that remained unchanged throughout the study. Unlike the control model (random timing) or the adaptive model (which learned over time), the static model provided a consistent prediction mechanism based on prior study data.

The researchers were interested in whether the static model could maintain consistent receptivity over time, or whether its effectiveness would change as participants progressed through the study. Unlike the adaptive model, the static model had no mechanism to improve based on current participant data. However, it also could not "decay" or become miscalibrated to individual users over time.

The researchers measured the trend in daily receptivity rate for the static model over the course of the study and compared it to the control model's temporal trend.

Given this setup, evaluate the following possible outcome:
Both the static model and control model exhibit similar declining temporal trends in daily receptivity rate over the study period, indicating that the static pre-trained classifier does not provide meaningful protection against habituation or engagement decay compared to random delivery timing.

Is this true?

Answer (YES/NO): NO